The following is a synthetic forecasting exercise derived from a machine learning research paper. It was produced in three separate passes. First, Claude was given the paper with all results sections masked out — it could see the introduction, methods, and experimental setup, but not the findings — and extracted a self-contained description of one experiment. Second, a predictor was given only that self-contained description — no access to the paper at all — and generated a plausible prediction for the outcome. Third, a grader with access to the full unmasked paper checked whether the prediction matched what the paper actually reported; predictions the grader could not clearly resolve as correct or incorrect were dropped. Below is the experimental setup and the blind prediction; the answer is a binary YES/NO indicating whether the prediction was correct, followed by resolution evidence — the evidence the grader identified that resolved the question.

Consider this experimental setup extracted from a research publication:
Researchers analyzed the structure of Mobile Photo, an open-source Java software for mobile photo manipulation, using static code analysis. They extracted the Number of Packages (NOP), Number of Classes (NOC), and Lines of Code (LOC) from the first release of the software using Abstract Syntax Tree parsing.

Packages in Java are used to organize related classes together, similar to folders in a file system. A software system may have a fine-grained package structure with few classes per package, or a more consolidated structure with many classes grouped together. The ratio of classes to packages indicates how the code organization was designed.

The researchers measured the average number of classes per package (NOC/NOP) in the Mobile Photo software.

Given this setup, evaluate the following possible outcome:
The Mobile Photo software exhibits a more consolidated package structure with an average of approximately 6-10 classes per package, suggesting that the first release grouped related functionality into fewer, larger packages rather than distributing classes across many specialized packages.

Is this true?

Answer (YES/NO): NO